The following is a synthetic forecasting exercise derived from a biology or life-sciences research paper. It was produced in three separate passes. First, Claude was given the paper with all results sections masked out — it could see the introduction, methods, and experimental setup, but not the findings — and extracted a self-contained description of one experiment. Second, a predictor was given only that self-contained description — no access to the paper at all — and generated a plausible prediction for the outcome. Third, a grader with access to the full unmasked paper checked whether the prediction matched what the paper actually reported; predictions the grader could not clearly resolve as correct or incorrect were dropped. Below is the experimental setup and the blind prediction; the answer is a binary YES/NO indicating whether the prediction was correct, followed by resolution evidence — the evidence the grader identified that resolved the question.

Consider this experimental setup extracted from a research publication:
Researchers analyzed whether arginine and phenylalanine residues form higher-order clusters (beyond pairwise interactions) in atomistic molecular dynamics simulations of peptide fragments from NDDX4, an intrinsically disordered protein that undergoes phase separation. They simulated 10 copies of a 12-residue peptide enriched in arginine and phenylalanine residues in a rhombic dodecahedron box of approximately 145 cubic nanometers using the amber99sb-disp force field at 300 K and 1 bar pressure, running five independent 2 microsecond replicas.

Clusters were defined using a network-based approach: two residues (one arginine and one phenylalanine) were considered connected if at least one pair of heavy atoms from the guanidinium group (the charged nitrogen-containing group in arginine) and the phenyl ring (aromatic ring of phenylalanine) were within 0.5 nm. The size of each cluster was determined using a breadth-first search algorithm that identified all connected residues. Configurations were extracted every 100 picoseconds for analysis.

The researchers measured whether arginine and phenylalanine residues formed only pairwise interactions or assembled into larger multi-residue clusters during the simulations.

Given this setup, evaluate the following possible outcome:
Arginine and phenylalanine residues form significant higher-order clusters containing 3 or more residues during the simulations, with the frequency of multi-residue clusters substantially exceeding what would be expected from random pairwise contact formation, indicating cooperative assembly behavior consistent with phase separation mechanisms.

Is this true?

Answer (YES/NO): YES